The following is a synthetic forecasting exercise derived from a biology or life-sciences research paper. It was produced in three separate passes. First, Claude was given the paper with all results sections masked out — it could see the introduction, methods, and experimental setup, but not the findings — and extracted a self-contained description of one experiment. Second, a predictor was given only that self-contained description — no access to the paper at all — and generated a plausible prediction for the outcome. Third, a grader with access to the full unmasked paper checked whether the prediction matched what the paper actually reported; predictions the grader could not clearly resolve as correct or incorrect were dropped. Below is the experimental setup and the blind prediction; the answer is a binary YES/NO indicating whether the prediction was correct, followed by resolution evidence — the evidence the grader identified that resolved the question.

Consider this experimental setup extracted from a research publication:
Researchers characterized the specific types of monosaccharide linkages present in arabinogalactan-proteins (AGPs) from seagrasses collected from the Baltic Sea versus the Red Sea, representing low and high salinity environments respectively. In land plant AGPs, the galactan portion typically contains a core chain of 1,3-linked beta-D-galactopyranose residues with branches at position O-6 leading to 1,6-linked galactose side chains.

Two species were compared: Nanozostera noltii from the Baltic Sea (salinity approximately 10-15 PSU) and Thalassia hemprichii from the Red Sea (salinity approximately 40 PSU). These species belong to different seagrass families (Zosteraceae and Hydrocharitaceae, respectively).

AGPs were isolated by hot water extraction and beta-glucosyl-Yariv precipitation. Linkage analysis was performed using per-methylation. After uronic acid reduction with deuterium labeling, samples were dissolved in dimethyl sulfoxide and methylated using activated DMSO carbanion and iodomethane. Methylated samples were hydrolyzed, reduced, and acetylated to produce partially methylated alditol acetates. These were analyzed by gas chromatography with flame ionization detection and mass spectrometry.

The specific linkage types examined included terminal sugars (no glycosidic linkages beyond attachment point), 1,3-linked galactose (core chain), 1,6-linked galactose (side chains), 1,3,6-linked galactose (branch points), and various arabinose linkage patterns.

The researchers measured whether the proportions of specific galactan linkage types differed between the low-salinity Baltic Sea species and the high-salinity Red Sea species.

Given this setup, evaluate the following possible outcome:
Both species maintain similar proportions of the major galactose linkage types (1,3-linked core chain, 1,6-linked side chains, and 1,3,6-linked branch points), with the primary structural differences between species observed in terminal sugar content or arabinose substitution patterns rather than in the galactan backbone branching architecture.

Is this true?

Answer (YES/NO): YES